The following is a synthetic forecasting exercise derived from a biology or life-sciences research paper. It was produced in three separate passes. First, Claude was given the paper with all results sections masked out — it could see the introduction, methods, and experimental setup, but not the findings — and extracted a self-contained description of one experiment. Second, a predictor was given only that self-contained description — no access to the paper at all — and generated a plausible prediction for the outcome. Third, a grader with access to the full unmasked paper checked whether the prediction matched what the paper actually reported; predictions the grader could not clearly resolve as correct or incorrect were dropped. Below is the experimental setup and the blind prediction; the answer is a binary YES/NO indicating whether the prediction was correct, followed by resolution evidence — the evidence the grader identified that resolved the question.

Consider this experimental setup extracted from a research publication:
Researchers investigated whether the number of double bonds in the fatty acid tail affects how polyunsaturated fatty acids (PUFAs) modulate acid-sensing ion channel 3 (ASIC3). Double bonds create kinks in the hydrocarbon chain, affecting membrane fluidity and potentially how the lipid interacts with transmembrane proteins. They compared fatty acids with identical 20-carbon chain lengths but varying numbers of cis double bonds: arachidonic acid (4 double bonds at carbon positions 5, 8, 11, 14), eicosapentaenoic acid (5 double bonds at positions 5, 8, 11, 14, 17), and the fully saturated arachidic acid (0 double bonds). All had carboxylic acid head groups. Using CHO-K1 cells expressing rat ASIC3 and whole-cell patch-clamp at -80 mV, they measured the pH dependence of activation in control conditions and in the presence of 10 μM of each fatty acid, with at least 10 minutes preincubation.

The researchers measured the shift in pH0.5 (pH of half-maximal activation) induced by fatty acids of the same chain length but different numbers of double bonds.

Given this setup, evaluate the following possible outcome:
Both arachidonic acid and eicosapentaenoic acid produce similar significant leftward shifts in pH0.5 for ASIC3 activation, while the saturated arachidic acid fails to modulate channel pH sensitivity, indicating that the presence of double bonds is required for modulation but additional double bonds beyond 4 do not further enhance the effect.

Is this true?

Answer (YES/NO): NO